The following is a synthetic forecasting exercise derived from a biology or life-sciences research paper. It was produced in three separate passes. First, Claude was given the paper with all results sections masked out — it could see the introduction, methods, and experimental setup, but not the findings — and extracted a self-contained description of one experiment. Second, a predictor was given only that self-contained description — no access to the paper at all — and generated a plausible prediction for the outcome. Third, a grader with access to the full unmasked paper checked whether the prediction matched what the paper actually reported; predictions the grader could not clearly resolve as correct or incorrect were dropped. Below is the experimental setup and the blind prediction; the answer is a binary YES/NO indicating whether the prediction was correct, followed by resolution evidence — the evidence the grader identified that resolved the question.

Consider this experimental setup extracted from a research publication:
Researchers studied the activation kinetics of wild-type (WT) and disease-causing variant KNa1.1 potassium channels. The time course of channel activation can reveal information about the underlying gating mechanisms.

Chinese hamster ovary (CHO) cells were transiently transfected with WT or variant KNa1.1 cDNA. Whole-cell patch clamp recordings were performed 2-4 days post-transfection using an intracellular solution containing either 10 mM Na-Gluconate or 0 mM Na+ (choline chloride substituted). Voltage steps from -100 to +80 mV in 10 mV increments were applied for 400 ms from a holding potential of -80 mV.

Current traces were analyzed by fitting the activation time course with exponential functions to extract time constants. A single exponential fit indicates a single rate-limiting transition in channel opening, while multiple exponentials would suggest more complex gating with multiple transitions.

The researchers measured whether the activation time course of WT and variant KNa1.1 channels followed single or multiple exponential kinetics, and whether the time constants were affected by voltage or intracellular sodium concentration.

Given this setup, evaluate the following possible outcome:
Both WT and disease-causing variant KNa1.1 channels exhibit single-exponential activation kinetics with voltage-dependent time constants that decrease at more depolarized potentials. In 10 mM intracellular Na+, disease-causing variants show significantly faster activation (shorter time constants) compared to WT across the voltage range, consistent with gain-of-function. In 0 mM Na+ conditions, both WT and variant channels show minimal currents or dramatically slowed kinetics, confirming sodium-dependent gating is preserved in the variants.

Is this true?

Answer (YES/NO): NO